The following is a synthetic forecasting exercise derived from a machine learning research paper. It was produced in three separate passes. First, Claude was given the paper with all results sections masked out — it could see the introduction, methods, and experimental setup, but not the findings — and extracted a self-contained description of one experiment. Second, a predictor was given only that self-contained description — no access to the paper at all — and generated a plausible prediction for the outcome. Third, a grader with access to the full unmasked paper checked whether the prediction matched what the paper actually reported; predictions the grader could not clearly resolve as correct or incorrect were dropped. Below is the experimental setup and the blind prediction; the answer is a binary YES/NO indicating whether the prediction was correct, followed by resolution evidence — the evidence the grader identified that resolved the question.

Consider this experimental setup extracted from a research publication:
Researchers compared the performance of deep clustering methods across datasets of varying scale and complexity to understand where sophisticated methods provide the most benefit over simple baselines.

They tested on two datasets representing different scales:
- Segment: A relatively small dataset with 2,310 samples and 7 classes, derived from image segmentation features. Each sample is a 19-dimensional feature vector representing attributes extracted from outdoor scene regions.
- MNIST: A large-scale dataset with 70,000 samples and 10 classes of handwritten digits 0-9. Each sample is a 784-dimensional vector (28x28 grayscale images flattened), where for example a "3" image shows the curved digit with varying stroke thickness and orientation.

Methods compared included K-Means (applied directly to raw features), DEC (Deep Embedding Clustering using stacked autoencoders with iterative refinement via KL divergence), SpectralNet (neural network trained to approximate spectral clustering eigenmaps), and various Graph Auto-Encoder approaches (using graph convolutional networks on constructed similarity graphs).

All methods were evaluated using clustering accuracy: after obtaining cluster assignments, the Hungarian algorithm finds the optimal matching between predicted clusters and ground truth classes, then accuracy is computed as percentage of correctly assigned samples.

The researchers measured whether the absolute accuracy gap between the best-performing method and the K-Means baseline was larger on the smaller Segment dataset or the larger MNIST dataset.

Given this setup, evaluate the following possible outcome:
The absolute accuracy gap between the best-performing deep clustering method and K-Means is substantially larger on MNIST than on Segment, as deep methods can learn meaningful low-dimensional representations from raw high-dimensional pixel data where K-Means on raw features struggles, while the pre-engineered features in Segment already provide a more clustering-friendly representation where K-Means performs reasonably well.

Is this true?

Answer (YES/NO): YES